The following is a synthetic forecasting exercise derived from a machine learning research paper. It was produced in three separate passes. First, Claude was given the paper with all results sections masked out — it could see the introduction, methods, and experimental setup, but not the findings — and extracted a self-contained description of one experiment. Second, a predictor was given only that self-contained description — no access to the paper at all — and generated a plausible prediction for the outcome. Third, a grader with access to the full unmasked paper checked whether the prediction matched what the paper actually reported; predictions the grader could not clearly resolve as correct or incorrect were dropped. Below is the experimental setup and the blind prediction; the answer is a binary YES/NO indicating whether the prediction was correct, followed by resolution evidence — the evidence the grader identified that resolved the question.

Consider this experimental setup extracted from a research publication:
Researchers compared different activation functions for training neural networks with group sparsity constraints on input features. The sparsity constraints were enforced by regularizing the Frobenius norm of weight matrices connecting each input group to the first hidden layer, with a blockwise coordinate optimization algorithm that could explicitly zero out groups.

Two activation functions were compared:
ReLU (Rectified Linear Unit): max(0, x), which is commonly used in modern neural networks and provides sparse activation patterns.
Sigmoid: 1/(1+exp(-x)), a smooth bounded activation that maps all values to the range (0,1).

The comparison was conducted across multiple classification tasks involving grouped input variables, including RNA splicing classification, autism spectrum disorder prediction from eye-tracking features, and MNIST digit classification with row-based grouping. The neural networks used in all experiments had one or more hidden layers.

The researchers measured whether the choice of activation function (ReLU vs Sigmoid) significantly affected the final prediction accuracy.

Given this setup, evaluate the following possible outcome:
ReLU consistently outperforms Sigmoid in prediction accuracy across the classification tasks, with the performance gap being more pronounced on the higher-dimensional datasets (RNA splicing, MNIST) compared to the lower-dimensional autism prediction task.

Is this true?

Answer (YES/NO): NO